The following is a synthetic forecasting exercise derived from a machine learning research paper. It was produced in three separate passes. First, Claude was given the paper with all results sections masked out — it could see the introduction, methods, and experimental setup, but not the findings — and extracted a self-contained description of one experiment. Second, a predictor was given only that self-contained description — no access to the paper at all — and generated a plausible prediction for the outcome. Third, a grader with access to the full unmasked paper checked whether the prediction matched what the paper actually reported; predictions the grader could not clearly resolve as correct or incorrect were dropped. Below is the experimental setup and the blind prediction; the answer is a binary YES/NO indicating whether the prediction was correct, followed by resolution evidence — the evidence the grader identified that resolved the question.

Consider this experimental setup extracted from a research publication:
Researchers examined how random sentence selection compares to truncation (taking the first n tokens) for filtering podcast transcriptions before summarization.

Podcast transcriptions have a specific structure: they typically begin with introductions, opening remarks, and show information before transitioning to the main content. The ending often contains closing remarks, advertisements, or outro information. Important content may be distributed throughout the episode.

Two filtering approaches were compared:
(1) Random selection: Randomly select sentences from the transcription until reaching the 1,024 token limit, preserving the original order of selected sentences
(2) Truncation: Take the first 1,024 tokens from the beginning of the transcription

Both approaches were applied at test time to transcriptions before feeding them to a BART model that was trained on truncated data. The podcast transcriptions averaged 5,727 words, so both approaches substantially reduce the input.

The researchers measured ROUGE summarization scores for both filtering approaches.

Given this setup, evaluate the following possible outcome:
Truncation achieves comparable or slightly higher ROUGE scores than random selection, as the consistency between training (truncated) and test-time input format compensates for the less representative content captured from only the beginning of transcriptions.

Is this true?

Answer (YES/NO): NO